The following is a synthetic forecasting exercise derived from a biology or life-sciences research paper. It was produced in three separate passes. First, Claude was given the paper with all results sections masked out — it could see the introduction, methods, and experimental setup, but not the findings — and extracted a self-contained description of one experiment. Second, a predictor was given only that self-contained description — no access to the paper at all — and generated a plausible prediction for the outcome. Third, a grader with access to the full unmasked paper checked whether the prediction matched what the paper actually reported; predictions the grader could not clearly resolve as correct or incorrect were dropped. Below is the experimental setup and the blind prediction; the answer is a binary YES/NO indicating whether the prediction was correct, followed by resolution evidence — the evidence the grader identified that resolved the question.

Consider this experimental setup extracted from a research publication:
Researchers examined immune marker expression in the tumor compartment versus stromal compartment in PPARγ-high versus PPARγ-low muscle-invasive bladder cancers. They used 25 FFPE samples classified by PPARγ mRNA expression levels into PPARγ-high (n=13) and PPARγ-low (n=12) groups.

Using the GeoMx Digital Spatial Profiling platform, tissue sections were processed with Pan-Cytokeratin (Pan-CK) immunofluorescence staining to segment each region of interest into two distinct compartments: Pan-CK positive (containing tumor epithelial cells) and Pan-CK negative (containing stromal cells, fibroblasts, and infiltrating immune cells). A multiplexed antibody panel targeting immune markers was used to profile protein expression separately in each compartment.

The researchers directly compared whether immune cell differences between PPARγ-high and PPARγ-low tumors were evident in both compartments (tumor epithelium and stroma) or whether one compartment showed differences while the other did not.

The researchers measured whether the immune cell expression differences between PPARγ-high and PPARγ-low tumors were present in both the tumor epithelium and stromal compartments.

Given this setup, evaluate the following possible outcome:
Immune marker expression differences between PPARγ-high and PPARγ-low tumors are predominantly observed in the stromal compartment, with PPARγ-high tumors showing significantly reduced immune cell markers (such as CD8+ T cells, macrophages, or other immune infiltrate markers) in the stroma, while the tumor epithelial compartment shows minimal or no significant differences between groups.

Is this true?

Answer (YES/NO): NO